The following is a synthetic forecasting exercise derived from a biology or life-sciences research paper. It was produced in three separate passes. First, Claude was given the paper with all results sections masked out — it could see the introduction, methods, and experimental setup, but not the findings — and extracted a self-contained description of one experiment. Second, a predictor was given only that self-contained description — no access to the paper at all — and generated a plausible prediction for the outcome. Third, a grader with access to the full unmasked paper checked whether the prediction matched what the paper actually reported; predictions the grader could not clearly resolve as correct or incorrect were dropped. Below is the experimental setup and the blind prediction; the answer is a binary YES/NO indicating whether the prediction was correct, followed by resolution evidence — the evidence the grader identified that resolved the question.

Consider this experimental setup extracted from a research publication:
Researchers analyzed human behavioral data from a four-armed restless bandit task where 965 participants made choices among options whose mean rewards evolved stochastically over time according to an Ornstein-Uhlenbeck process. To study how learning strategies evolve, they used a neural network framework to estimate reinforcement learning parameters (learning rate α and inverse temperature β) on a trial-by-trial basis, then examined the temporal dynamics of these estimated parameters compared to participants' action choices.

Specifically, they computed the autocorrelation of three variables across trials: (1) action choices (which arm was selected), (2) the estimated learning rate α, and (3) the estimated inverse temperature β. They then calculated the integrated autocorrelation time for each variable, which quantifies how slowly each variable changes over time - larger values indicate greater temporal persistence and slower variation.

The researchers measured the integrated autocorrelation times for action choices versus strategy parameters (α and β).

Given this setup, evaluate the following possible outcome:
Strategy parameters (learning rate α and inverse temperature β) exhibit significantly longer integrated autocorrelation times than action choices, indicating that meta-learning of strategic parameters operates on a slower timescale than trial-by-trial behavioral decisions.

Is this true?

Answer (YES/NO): YES